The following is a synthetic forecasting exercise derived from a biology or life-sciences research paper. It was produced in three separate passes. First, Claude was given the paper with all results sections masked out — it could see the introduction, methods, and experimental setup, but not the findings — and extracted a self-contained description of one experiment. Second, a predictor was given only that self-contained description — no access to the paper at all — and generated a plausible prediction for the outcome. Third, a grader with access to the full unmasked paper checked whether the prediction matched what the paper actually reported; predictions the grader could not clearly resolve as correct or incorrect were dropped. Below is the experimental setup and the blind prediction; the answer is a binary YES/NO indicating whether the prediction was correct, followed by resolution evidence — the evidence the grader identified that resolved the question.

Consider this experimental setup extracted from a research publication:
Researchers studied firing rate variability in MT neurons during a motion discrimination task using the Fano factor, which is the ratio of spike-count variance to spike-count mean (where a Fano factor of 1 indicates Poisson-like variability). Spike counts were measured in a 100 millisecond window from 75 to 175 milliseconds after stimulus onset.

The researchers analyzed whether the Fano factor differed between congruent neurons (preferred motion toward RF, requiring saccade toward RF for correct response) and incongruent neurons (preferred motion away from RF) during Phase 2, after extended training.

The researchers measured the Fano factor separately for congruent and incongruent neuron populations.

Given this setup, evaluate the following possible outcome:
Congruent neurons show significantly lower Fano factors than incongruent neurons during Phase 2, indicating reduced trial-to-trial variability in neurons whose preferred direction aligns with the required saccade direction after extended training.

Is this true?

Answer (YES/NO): NO